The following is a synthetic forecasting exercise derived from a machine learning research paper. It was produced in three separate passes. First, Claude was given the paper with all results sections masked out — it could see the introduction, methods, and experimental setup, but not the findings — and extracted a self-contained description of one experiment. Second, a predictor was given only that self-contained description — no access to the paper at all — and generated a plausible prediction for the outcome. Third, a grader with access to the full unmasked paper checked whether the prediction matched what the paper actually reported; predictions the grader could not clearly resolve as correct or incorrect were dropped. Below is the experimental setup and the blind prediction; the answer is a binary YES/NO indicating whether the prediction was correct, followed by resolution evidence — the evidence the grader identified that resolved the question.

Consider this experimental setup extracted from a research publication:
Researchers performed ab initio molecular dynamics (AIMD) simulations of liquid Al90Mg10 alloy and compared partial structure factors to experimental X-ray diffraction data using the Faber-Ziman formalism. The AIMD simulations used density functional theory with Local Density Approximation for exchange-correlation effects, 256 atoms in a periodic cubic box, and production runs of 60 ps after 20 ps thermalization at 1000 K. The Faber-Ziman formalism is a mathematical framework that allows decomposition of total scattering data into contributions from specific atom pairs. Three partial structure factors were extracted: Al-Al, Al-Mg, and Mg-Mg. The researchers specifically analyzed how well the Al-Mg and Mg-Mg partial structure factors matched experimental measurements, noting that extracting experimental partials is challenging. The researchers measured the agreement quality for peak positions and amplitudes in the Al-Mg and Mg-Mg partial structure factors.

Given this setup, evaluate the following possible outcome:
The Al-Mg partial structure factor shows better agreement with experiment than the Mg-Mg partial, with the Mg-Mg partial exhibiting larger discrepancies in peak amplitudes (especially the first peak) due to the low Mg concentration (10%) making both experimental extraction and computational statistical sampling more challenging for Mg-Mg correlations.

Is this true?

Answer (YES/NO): NO